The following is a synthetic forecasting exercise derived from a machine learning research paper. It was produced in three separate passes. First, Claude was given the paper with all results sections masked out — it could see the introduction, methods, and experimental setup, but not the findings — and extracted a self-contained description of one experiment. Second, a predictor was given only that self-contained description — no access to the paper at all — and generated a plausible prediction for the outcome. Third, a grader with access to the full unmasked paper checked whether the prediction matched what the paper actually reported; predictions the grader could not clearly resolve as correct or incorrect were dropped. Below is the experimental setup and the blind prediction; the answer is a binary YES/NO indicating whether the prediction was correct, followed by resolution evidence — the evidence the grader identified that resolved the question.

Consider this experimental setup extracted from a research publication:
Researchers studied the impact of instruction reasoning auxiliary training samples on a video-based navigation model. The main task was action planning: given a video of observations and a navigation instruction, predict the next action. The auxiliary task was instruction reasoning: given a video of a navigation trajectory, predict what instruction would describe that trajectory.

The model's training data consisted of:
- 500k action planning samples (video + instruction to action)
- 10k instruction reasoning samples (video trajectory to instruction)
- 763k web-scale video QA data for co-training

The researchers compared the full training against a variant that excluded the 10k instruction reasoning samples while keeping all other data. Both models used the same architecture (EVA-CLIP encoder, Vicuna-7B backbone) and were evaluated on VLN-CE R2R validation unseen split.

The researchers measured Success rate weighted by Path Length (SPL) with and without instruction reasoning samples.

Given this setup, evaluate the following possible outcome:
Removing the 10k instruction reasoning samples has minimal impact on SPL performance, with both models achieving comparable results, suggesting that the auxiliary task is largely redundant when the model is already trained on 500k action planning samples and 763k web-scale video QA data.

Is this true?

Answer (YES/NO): NO